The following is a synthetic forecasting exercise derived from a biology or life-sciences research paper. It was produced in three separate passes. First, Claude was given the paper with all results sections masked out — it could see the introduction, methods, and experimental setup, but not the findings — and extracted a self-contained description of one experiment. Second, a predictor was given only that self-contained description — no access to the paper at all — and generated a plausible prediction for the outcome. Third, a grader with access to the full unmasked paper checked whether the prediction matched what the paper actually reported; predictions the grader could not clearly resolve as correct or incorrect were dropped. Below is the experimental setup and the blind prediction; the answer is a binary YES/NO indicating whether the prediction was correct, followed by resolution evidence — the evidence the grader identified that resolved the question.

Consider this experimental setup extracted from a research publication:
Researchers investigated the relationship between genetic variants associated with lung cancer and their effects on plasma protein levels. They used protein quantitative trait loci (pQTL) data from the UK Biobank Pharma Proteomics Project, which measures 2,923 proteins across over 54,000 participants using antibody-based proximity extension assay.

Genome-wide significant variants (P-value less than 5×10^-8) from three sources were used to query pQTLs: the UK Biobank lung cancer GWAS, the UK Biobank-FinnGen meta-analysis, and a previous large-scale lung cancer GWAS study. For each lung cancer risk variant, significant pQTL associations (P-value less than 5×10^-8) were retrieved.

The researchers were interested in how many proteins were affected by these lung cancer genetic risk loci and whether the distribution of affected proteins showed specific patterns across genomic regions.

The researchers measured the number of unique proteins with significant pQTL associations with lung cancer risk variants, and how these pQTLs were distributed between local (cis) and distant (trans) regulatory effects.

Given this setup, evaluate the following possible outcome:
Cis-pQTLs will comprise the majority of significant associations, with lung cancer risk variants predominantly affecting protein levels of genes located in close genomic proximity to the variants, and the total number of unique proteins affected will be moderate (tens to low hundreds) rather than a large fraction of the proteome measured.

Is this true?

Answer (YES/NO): NO